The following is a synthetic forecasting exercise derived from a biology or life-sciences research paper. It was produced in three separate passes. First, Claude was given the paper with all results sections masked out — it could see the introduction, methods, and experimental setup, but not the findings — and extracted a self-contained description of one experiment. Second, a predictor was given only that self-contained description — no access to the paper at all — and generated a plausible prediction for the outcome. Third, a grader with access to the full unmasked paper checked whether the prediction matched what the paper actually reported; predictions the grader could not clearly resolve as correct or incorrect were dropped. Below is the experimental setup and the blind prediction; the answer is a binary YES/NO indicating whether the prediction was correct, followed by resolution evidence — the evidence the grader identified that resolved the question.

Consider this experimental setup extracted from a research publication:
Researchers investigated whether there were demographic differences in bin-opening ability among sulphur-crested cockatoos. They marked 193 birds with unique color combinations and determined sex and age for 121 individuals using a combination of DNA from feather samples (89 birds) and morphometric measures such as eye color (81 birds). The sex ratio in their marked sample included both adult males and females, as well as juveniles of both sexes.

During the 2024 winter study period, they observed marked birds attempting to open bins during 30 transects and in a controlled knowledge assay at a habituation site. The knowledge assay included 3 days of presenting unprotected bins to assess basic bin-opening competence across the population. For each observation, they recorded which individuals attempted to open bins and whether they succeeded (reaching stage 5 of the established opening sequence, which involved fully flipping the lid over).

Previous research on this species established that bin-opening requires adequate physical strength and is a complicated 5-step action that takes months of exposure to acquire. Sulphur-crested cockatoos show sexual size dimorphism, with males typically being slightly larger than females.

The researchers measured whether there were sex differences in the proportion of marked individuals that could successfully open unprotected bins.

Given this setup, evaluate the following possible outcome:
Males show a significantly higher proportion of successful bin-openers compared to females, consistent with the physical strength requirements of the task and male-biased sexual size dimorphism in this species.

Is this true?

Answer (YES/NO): YES